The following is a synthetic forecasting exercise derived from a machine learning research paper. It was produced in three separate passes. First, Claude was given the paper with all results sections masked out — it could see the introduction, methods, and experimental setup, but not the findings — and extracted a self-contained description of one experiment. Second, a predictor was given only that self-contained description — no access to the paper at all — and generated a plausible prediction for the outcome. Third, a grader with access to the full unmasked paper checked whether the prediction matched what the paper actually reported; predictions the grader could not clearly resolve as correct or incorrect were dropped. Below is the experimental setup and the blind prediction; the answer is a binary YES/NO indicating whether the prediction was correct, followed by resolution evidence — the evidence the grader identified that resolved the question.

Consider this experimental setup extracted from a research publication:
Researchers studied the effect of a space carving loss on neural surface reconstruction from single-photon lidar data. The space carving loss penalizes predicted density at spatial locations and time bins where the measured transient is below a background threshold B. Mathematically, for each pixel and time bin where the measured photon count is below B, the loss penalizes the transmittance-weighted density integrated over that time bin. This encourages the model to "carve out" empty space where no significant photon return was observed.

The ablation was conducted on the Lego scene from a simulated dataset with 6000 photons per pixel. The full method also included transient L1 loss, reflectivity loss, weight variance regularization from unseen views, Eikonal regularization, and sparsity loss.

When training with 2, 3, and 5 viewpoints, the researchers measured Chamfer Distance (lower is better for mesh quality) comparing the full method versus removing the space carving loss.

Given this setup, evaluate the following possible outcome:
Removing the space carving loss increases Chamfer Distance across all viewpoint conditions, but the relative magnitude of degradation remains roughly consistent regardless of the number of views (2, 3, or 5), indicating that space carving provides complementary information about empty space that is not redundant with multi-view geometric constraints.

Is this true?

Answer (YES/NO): NO